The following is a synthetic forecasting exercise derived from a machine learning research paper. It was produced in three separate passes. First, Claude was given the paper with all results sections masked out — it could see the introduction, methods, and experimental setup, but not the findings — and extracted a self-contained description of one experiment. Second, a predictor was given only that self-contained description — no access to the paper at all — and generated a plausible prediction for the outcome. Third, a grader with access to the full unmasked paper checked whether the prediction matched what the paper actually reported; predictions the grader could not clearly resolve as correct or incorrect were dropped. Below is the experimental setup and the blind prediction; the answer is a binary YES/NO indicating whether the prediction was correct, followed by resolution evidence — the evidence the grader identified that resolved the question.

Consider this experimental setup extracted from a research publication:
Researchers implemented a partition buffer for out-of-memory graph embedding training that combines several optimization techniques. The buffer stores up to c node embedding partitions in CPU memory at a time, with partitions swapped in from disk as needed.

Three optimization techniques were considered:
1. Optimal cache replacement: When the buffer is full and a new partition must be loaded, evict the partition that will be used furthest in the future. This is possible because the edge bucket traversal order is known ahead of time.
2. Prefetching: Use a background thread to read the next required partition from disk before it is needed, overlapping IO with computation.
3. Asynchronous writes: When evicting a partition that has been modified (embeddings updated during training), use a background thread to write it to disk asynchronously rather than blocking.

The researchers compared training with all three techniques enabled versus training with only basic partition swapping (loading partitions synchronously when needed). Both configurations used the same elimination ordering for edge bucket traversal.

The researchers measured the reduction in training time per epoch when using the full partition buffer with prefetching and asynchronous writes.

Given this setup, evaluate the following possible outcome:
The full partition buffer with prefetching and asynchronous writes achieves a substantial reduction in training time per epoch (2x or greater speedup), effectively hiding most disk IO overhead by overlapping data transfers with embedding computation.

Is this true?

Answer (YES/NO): NO